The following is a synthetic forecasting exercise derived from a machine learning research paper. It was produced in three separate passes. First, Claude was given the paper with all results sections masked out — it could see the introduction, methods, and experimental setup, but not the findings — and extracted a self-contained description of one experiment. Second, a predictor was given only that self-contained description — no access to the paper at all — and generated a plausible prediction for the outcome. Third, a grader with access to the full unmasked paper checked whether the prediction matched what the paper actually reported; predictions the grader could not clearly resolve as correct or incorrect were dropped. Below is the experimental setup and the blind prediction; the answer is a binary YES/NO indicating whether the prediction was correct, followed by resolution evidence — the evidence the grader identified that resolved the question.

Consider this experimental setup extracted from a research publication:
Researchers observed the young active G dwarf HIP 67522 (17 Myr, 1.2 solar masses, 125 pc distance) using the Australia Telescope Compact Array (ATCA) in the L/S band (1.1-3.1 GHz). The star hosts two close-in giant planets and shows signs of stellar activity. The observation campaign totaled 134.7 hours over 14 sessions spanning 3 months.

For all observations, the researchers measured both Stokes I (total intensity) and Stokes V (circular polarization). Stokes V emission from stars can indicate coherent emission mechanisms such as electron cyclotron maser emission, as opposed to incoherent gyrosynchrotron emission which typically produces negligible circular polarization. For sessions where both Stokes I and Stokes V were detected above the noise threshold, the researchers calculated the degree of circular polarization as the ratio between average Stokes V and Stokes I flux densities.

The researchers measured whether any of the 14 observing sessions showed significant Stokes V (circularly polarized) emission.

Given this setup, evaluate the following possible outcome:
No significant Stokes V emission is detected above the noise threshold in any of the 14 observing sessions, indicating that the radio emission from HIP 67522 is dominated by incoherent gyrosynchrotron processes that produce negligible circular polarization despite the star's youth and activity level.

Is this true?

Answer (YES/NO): NO